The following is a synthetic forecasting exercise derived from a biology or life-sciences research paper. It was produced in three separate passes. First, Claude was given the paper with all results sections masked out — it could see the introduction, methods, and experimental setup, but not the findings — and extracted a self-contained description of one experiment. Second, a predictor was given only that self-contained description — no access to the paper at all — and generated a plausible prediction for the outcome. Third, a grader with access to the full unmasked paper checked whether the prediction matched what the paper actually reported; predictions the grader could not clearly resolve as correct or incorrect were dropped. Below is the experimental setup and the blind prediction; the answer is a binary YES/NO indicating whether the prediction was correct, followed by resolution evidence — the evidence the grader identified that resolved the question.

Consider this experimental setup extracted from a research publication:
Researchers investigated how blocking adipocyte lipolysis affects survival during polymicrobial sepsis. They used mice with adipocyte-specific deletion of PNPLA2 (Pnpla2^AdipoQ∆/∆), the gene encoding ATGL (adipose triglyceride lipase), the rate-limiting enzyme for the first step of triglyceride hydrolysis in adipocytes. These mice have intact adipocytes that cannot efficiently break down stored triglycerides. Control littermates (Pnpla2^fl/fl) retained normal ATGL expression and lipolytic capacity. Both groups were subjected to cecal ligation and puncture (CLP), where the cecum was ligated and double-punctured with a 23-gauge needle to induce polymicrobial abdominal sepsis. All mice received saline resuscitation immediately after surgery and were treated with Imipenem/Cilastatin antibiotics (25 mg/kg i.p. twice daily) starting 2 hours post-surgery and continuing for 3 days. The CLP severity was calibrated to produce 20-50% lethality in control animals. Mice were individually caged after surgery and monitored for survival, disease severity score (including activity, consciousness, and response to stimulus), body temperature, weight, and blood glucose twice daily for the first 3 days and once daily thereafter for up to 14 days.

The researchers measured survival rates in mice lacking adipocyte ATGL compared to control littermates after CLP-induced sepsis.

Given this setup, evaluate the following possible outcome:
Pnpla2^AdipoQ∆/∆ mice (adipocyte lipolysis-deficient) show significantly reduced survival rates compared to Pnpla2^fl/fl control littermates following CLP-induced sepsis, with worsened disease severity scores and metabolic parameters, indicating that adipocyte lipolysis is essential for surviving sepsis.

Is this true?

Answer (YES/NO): YES